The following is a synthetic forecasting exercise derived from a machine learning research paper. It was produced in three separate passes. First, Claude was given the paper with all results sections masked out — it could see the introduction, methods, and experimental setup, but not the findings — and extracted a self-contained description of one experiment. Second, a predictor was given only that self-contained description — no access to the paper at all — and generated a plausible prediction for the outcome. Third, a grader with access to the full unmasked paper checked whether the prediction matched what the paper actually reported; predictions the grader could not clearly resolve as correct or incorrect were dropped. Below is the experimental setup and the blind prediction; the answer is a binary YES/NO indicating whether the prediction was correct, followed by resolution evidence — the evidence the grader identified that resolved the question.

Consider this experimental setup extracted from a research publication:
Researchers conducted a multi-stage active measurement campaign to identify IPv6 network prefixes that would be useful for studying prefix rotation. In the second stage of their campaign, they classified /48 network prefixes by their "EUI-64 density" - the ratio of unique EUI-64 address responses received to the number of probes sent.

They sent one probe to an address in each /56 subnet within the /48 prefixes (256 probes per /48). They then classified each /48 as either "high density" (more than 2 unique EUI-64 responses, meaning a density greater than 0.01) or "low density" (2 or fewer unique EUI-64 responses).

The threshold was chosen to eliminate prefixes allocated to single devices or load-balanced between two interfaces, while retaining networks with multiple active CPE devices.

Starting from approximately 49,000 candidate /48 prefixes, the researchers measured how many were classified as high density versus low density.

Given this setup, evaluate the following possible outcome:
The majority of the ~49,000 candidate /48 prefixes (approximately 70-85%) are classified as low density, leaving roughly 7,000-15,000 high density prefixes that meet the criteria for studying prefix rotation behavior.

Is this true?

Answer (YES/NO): NO